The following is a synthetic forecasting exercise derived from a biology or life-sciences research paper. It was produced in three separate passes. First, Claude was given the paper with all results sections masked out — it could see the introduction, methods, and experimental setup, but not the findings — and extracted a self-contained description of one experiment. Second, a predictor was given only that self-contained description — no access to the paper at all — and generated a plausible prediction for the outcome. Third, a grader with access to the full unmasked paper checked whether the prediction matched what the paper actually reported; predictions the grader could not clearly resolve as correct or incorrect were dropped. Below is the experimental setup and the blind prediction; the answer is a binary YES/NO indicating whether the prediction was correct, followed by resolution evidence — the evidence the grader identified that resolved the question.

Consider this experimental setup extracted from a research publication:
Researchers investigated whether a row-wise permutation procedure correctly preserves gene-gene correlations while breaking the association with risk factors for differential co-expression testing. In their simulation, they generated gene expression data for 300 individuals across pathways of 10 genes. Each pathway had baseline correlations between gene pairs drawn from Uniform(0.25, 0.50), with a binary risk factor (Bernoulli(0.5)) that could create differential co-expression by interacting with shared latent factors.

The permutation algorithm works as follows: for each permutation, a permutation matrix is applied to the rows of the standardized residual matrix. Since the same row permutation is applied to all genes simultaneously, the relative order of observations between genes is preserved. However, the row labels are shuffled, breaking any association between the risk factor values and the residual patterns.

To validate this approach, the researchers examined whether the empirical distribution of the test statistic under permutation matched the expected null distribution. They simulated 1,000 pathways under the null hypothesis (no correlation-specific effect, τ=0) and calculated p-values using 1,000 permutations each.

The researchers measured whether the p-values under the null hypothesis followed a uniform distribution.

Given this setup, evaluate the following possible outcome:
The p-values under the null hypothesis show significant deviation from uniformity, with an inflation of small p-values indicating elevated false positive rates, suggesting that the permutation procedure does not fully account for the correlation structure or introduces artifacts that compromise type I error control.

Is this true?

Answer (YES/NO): NO